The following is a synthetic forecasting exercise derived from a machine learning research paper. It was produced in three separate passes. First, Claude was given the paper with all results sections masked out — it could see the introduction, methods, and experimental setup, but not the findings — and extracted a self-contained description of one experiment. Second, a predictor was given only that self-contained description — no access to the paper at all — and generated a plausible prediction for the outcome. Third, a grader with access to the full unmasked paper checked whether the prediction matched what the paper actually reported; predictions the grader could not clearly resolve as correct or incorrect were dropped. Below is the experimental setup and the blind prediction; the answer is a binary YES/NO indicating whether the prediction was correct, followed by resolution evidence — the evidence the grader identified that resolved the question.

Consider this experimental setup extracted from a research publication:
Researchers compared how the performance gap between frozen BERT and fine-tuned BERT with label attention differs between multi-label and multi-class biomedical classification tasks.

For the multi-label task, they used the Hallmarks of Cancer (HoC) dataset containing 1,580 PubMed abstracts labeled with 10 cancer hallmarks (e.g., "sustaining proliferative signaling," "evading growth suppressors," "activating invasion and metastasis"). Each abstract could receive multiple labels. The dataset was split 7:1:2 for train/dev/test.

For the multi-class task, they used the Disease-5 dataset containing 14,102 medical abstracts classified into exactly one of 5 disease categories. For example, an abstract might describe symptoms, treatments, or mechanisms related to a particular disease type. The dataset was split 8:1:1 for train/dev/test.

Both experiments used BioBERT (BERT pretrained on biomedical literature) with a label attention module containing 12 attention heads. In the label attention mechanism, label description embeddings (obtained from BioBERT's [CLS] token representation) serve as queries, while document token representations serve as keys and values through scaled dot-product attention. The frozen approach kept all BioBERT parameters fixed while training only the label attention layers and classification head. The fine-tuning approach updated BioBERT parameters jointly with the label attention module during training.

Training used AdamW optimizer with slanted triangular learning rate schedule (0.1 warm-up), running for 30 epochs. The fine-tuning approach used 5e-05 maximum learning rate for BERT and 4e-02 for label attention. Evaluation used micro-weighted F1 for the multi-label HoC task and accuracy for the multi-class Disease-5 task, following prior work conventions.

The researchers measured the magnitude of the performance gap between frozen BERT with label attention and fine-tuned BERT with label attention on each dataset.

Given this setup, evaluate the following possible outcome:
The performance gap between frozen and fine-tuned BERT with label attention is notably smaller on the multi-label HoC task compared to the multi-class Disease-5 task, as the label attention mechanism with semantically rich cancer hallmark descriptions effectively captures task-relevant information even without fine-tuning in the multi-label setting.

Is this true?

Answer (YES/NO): NO